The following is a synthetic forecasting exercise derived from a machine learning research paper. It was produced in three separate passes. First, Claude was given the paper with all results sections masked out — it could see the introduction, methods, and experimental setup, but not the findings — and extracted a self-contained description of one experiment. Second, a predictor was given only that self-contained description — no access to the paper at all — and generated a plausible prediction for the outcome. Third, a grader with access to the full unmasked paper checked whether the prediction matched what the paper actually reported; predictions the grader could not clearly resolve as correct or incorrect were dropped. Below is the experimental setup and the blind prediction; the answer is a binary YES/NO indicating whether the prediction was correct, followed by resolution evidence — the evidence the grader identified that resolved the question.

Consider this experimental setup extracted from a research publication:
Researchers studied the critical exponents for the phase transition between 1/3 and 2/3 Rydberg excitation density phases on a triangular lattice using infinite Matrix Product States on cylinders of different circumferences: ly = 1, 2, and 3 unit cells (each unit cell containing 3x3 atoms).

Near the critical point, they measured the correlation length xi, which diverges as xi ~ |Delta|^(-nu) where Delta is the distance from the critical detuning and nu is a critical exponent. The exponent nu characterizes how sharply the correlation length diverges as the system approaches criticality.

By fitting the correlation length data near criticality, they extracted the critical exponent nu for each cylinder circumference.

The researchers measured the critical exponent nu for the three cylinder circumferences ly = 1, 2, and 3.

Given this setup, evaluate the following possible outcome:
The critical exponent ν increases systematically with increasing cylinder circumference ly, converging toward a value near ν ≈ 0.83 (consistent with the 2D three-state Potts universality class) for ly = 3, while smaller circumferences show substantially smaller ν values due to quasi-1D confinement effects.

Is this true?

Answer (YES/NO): NO